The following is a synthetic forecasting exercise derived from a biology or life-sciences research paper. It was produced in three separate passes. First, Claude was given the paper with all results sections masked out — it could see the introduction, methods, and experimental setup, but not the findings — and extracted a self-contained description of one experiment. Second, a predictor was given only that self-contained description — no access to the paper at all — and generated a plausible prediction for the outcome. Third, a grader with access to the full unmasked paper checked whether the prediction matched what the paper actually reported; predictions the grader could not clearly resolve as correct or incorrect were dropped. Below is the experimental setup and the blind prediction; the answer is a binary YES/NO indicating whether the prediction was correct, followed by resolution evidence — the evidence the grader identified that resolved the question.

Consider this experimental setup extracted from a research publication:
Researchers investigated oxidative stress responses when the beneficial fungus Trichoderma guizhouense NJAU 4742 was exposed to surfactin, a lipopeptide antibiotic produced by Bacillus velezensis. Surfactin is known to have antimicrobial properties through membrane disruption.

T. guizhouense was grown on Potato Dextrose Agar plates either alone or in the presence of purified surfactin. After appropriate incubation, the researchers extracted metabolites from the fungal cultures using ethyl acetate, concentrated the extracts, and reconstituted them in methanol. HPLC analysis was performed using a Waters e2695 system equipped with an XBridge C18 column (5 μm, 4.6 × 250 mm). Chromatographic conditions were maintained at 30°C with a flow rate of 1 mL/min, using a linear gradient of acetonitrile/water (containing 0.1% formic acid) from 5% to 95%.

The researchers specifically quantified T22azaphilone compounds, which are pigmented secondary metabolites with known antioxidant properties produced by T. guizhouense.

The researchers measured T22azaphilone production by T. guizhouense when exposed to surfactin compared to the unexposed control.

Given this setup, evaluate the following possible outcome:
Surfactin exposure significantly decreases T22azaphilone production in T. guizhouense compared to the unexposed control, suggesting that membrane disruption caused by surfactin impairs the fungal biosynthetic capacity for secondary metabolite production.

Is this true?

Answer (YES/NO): NO